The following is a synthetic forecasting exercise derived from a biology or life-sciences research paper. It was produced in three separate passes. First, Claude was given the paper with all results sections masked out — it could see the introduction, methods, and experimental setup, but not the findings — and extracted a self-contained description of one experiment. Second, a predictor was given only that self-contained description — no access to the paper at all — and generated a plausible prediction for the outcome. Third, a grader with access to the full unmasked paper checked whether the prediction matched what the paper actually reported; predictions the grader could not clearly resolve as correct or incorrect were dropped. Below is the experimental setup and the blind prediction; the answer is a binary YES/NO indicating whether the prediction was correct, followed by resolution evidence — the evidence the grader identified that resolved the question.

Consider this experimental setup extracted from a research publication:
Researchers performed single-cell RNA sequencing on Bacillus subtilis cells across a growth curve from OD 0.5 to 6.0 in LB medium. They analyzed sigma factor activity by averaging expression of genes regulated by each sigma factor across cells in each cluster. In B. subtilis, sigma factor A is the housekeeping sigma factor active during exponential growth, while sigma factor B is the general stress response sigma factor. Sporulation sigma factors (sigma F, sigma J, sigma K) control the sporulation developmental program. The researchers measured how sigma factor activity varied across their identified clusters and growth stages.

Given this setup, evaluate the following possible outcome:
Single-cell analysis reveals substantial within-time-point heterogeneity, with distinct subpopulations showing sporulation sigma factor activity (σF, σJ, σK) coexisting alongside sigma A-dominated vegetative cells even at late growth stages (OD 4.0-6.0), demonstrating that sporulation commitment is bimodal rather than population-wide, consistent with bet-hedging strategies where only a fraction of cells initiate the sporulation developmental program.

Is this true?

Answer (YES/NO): YES